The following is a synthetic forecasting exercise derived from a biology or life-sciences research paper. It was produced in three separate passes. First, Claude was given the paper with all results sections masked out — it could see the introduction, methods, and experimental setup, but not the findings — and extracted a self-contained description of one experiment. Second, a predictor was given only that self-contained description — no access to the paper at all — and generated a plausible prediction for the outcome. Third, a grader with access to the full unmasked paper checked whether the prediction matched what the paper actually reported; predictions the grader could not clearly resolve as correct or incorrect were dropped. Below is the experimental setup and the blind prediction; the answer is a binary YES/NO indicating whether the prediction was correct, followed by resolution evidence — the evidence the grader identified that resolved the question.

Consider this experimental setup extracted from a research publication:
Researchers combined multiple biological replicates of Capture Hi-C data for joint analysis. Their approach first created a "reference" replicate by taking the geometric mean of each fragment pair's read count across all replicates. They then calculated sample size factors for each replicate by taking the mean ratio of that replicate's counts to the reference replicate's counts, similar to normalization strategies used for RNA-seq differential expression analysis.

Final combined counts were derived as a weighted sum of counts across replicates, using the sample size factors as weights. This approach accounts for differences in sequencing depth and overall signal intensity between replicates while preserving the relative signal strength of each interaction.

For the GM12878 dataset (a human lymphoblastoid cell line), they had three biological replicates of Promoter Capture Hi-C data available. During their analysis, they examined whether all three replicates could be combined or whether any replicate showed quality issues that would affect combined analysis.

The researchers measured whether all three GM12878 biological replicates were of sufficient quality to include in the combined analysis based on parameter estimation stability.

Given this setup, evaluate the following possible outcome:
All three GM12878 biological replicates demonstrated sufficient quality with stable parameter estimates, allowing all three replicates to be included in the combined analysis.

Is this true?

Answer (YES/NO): NO